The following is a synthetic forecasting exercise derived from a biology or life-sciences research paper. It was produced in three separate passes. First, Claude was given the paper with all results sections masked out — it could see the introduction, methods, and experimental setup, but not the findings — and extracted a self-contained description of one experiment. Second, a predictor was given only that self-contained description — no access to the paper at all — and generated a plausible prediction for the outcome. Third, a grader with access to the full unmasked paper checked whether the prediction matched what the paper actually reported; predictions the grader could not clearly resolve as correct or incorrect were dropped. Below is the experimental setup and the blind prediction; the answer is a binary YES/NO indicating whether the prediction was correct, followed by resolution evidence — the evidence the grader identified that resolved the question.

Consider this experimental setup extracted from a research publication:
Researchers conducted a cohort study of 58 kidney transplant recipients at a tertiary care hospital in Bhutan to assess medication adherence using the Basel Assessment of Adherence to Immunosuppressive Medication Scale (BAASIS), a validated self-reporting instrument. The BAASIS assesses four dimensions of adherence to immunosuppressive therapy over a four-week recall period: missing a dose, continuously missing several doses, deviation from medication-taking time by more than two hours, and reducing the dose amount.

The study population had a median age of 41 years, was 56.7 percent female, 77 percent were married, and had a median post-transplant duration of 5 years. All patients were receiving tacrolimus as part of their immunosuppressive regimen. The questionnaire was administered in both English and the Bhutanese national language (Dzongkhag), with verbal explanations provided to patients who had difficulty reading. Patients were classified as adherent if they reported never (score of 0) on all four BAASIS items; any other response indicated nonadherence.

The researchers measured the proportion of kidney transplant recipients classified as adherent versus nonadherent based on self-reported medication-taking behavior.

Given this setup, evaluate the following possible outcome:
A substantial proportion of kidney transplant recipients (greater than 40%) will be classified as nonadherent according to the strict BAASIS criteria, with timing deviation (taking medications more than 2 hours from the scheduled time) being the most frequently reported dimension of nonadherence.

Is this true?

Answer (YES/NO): YES